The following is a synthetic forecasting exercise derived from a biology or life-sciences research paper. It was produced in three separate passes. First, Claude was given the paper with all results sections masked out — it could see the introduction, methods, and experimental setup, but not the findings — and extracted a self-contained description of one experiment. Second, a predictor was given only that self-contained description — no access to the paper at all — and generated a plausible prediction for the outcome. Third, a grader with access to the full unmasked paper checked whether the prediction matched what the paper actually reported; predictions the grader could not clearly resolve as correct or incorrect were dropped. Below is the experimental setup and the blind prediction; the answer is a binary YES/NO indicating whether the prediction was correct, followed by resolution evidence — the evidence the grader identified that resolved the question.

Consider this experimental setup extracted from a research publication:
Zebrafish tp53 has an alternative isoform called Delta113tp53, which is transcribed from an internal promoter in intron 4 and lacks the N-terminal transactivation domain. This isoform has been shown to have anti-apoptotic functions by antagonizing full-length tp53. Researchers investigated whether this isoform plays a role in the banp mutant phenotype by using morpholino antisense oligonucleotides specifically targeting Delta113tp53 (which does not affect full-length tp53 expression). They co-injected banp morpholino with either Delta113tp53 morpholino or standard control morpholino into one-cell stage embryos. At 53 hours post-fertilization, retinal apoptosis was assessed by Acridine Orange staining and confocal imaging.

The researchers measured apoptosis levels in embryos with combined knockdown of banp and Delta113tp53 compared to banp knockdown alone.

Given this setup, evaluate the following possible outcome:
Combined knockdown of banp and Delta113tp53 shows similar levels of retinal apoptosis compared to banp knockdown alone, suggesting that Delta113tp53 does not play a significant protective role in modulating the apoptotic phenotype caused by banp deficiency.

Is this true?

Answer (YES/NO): NO